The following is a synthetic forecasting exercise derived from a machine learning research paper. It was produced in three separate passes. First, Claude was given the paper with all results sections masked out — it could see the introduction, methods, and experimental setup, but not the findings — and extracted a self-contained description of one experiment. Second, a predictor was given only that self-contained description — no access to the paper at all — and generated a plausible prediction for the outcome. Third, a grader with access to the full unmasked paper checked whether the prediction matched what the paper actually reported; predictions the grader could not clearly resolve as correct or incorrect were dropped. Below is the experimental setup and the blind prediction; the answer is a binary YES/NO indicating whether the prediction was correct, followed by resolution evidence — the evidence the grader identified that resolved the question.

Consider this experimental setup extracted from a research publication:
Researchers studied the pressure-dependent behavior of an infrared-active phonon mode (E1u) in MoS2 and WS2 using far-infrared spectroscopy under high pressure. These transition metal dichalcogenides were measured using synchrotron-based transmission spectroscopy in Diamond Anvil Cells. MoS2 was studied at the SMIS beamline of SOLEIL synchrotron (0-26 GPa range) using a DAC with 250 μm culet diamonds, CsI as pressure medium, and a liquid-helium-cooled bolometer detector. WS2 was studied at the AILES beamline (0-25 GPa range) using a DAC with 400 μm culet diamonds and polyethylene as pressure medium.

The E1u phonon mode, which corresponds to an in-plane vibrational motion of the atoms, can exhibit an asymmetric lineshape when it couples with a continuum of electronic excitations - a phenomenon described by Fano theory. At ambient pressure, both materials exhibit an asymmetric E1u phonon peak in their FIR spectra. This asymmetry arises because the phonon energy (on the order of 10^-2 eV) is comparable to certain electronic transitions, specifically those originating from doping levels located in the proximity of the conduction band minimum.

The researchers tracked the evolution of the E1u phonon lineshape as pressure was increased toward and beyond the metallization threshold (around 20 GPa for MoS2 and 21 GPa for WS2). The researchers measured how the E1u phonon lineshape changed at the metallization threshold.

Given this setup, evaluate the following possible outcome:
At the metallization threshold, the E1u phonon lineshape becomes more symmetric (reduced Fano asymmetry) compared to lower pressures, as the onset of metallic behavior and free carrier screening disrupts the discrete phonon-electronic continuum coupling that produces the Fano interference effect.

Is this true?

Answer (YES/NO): YES